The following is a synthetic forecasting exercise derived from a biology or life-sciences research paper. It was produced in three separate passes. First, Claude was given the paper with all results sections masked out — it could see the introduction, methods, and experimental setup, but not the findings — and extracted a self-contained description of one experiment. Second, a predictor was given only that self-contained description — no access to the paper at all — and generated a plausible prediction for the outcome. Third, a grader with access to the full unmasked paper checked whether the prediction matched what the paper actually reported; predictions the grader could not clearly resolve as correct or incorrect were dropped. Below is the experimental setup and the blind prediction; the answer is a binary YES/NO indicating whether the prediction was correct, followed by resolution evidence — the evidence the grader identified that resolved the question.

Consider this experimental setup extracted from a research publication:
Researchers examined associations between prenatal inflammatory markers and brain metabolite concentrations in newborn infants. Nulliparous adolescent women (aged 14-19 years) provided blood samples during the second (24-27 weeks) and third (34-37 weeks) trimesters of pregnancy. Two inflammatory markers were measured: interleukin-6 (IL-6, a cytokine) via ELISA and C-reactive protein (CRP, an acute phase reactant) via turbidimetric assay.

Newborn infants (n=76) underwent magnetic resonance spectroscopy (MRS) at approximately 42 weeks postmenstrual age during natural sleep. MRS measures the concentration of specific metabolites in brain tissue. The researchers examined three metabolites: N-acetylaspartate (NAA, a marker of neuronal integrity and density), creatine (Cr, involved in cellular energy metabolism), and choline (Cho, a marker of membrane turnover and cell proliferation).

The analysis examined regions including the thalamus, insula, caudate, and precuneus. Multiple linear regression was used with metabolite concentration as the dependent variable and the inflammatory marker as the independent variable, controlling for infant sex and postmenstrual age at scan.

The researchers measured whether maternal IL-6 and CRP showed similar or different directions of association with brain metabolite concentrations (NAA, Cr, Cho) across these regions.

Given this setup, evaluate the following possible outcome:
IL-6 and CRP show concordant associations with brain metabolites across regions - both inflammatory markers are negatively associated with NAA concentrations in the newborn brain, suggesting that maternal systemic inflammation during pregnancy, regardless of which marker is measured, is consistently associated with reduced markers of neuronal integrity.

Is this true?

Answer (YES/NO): NO